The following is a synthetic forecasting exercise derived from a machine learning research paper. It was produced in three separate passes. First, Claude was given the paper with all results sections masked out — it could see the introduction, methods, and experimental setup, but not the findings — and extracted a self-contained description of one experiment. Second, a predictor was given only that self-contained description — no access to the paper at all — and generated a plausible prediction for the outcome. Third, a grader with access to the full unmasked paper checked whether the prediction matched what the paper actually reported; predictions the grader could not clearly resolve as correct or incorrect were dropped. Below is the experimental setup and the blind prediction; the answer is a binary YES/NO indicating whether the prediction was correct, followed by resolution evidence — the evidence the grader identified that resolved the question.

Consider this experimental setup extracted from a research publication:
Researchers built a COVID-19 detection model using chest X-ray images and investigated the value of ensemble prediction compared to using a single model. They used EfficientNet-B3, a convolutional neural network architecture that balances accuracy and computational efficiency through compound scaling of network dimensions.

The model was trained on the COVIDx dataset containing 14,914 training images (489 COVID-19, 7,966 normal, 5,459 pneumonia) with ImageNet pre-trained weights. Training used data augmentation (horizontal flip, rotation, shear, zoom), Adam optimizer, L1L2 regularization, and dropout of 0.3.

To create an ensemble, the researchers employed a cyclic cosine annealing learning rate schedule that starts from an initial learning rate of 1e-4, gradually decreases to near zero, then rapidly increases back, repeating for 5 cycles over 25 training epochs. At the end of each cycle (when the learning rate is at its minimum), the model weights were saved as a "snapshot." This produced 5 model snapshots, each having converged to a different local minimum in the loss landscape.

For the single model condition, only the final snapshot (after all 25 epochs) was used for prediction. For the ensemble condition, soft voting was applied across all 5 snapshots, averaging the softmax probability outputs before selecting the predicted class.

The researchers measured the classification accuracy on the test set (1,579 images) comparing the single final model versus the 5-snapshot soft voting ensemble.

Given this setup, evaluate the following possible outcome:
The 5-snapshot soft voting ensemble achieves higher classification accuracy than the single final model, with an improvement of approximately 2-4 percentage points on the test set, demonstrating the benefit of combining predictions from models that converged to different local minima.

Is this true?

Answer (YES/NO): NO